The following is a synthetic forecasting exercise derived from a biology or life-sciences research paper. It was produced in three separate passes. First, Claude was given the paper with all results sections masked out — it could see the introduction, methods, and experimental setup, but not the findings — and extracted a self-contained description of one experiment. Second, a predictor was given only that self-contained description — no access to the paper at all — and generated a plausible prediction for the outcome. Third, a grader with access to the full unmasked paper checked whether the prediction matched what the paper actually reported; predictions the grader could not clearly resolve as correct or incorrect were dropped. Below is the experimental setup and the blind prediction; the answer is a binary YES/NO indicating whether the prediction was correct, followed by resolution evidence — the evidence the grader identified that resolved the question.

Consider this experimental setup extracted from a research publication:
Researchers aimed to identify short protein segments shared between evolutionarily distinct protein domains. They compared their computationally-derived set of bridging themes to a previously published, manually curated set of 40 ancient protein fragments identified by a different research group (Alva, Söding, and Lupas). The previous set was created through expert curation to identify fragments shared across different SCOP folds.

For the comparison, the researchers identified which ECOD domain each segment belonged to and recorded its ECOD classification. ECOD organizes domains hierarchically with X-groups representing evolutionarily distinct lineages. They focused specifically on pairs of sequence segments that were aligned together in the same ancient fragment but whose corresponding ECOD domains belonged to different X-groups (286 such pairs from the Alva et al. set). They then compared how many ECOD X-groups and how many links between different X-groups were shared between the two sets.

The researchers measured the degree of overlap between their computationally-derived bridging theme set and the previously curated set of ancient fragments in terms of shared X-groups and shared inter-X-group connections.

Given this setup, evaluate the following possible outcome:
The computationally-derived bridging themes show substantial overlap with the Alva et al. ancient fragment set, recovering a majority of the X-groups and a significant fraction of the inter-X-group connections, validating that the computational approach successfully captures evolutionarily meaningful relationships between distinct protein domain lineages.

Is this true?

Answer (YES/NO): NO